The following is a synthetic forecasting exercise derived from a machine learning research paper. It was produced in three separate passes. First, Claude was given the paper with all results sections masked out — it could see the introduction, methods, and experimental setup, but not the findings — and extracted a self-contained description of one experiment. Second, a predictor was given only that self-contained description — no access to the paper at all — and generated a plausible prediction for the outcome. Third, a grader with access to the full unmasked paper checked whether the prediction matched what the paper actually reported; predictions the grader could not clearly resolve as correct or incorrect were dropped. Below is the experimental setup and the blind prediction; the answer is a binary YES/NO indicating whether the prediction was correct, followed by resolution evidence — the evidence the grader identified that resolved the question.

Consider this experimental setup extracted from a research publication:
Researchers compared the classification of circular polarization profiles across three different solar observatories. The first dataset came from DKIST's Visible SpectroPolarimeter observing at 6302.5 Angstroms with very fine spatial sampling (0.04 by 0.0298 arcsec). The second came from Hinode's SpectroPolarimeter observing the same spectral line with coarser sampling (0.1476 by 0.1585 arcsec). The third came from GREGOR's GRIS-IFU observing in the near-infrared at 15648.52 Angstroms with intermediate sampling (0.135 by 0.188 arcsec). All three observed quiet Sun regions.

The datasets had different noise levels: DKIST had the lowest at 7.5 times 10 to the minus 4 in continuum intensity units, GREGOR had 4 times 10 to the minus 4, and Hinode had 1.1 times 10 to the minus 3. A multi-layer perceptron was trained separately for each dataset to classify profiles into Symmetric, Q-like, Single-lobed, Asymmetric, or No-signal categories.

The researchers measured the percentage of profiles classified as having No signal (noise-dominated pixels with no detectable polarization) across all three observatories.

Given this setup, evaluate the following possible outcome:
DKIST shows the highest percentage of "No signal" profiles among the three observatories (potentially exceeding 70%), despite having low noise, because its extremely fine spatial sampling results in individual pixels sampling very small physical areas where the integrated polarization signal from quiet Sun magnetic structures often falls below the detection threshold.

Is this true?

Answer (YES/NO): NO